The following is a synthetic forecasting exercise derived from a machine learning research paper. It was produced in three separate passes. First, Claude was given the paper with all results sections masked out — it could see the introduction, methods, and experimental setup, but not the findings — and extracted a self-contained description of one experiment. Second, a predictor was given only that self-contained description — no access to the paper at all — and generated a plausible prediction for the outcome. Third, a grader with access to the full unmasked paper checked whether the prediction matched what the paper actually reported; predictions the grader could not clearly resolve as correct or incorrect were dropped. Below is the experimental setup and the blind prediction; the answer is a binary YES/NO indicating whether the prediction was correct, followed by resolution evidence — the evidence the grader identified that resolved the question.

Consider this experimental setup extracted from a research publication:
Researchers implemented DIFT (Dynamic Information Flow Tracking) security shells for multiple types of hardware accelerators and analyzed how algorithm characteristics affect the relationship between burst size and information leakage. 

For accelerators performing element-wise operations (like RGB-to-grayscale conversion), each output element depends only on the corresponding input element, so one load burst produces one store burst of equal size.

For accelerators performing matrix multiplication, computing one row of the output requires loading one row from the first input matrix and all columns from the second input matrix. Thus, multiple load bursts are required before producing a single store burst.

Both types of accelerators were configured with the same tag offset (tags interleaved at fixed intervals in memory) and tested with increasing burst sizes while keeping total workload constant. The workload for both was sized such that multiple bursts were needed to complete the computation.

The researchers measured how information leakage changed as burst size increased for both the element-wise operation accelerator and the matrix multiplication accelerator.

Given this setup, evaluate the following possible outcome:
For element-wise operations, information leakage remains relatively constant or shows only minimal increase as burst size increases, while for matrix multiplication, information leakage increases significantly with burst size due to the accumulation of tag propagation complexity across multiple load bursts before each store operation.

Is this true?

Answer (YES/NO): NO